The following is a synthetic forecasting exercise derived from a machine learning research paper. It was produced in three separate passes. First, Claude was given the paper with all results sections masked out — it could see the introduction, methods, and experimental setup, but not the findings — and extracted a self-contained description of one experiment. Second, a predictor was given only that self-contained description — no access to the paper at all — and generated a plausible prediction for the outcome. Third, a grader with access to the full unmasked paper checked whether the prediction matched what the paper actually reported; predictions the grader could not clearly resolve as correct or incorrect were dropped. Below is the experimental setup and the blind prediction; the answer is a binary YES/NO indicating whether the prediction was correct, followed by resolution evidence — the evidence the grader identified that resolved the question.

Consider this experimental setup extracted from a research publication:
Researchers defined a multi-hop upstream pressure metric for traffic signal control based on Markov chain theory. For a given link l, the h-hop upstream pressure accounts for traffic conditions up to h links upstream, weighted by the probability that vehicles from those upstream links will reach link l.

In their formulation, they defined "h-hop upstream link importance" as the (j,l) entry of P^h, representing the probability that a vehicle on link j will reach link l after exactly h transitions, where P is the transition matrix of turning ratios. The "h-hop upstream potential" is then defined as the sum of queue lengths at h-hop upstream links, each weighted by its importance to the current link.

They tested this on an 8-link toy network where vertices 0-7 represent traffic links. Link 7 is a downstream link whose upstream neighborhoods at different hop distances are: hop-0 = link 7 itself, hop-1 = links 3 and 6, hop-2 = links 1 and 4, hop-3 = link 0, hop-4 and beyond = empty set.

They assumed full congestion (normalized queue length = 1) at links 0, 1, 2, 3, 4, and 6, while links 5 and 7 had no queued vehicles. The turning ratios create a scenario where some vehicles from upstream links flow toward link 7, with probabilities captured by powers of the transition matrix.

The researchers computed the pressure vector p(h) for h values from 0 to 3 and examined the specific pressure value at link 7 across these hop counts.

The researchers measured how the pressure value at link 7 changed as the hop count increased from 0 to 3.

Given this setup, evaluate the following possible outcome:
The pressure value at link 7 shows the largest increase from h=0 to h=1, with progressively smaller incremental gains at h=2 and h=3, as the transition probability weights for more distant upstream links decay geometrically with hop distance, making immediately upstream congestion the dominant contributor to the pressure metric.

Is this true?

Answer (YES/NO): YES